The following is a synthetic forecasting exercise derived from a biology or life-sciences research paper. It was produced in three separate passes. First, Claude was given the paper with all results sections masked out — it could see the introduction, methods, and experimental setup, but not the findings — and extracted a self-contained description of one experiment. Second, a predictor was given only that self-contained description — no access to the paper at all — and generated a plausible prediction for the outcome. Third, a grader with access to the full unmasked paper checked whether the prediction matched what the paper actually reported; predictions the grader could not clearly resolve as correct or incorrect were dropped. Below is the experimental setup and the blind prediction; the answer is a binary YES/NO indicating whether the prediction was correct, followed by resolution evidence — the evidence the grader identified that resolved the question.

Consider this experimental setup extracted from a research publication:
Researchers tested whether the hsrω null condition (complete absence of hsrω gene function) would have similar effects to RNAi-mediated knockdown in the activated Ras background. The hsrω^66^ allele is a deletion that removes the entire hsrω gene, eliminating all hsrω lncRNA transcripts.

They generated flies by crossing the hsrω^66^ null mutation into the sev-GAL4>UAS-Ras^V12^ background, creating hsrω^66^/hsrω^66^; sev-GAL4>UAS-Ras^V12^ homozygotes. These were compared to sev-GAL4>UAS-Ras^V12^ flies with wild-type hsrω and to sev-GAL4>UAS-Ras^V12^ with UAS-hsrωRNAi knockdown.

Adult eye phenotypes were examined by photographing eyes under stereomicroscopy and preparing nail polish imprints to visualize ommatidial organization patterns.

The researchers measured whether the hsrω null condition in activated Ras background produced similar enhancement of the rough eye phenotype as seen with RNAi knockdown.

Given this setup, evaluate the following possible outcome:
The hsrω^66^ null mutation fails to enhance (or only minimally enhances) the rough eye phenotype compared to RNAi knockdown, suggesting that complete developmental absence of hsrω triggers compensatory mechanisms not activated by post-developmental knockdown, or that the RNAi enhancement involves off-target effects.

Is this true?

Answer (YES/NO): NO